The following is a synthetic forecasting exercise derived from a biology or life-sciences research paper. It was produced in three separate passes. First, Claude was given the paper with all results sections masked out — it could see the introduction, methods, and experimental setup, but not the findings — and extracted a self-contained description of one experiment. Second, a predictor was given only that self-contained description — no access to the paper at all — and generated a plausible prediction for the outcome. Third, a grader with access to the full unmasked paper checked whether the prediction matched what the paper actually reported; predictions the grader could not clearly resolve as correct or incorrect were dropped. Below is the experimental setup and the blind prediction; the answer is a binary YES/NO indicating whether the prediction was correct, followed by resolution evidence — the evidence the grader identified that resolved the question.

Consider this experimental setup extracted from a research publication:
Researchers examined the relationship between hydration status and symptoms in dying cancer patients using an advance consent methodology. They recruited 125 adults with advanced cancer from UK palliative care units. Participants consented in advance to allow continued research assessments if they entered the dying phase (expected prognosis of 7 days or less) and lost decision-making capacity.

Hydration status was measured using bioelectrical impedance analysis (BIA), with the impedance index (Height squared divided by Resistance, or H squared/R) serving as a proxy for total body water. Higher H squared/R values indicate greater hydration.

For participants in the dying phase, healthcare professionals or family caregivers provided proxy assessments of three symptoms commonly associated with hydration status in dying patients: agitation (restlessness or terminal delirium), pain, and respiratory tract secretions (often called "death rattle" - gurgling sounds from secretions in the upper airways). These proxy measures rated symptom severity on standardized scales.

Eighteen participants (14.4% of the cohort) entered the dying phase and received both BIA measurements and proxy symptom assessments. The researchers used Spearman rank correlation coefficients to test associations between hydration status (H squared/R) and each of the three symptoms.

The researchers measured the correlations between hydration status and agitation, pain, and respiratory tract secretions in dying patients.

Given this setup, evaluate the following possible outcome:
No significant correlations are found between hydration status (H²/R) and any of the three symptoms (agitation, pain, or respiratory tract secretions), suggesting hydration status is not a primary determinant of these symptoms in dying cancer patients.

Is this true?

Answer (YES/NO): YES